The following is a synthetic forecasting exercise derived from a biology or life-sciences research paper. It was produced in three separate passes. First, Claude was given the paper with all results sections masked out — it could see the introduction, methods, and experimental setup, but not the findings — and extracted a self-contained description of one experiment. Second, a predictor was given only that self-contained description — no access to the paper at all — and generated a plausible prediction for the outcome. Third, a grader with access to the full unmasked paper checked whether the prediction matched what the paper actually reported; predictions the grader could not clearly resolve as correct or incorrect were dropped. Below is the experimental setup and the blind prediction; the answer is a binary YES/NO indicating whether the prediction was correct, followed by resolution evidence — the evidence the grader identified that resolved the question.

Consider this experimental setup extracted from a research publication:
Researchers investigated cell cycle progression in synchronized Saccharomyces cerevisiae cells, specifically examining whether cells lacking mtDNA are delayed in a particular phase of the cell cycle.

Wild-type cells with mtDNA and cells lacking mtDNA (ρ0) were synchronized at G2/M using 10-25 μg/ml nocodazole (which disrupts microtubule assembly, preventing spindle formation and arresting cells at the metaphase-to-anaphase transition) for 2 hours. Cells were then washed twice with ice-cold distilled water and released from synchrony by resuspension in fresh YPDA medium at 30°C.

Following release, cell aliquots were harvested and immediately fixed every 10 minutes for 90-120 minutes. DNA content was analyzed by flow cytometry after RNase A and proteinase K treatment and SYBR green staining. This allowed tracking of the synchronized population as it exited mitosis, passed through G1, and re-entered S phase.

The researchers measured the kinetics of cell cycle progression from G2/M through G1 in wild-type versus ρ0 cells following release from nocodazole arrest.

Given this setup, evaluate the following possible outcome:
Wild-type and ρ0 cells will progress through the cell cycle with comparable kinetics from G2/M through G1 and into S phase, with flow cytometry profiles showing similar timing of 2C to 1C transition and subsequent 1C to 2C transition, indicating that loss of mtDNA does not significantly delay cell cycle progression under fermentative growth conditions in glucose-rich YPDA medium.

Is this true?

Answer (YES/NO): NO